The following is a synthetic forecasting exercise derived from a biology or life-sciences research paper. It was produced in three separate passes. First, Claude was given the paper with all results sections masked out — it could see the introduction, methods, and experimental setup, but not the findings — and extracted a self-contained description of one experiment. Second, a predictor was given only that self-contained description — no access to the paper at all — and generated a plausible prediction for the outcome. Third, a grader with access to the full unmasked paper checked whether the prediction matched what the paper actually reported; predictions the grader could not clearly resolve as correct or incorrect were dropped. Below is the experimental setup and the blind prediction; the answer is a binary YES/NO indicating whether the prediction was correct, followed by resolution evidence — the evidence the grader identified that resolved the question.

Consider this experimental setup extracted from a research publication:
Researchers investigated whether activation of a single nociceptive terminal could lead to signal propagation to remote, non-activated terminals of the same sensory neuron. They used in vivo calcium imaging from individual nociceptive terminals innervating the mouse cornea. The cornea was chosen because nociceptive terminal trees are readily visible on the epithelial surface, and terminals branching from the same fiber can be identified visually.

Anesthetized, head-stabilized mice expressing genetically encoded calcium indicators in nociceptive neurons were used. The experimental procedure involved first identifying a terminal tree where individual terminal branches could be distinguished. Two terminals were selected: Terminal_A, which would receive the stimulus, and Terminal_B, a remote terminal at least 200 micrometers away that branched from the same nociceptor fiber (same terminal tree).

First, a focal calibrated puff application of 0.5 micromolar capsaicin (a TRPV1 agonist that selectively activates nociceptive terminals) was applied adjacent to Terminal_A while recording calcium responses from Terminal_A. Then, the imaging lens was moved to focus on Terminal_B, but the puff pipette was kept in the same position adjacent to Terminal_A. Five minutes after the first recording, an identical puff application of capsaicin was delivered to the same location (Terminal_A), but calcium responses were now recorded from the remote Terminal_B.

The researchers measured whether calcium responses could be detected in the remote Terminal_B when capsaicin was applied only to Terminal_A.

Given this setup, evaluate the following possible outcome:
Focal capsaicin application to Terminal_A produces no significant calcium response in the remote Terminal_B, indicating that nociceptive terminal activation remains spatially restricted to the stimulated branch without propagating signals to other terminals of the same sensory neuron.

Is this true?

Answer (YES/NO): NO